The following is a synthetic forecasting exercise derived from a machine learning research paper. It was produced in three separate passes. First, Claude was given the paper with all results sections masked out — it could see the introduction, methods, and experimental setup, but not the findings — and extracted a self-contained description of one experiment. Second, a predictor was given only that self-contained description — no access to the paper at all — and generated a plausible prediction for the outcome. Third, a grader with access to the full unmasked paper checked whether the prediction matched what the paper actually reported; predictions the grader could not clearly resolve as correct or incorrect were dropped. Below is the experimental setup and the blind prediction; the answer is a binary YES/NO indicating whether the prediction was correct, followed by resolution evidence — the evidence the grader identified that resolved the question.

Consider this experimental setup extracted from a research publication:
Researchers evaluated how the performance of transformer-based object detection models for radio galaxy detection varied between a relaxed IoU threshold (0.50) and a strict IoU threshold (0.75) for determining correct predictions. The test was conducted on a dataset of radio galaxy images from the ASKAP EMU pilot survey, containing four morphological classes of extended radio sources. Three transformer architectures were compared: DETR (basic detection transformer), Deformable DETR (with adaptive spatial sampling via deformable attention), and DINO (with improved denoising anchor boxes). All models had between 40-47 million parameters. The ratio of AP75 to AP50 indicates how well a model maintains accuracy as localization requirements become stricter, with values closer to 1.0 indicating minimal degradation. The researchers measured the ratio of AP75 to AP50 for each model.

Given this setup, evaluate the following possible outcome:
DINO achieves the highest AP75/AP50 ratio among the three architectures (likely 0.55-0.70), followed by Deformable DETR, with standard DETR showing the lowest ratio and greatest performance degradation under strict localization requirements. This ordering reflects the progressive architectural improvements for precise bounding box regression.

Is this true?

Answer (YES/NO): NO